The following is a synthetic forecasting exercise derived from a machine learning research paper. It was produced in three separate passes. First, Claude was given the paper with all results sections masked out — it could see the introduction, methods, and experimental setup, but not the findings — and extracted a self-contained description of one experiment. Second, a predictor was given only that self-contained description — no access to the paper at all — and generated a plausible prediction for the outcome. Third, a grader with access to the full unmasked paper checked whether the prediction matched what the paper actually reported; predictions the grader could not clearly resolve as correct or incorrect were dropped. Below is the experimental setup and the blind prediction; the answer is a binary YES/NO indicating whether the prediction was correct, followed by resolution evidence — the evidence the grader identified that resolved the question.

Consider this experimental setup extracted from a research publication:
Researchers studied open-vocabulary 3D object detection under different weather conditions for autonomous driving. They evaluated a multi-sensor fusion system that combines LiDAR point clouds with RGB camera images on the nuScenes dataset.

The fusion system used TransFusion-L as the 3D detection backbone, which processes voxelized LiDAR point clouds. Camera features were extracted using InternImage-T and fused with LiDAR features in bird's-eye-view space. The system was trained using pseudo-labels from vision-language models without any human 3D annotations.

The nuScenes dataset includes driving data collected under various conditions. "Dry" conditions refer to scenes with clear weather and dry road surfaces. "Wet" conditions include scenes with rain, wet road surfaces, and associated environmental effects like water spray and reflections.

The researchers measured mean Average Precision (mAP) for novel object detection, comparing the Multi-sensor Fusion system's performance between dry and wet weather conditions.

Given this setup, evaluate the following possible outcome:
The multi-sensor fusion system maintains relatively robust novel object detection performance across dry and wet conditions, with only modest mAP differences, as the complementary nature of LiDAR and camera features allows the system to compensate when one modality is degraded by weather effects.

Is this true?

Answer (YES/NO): YES